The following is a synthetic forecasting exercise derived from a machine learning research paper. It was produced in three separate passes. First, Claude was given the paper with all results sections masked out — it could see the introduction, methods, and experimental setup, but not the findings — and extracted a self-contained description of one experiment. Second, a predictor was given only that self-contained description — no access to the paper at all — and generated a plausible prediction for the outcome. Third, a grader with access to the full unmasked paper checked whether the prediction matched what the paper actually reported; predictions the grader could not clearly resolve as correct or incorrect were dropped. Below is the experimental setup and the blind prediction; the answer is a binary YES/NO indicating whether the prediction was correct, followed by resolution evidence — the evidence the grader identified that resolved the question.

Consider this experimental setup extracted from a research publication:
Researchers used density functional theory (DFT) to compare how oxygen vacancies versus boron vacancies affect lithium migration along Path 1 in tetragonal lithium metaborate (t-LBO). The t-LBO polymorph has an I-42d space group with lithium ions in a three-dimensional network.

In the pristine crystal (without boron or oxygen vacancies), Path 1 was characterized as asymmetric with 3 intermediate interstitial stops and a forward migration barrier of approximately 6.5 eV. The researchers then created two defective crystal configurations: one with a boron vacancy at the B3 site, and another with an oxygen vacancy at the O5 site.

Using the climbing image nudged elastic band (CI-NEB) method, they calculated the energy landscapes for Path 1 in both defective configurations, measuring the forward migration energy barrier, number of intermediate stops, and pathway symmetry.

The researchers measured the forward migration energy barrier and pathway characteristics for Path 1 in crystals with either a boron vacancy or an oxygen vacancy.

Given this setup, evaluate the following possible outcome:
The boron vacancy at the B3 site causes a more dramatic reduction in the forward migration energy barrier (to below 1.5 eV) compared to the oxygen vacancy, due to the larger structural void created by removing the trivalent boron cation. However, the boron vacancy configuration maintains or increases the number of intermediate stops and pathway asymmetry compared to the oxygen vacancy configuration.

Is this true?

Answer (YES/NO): NO